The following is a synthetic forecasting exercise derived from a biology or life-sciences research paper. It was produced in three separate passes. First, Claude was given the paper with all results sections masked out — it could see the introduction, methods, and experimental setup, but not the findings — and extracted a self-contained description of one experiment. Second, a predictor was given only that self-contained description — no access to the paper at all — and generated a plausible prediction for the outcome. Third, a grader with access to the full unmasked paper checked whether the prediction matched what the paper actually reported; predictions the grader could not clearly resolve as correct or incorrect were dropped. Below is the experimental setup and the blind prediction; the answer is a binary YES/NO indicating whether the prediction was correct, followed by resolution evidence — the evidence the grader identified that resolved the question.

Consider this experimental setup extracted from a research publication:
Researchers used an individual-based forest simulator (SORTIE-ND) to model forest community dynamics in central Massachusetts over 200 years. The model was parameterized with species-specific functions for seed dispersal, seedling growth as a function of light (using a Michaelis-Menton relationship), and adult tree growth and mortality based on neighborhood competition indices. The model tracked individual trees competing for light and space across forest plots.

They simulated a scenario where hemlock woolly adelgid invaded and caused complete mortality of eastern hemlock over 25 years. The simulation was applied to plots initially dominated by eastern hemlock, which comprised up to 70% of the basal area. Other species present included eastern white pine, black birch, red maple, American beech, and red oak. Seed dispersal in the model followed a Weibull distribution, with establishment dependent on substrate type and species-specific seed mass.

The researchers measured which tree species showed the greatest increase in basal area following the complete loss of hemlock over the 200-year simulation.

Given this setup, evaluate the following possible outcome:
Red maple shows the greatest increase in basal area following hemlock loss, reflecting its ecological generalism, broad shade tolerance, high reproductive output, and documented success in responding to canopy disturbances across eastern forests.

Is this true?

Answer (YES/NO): NO